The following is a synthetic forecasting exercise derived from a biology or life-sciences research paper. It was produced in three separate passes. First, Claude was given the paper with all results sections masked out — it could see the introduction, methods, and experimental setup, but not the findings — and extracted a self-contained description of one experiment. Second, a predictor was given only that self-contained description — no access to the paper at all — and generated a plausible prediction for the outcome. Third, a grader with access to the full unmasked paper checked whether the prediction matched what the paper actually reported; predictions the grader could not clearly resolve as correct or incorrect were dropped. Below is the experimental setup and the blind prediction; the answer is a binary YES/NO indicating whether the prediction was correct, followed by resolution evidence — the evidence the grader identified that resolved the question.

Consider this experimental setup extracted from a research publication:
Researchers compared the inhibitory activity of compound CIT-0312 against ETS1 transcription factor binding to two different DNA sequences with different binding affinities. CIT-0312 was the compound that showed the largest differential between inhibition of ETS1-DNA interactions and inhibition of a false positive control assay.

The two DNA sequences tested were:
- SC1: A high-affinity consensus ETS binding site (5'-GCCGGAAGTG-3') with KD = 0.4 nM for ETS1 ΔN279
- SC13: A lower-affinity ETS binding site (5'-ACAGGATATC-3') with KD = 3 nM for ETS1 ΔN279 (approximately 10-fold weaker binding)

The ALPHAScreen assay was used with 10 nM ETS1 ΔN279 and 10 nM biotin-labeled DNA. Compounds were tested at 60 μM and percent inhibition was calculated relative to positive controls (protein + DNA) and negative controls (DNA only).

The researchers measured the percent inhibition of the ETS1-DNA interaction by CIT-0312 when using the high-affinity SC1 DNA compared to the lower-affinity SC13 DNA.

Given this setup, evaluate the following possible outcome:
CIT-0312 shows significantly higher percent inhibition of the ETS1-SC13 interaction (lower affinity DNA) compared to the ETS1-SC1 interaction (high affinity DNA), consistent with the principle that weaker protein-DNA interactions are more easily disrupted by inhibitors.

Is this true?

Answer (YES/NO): YES